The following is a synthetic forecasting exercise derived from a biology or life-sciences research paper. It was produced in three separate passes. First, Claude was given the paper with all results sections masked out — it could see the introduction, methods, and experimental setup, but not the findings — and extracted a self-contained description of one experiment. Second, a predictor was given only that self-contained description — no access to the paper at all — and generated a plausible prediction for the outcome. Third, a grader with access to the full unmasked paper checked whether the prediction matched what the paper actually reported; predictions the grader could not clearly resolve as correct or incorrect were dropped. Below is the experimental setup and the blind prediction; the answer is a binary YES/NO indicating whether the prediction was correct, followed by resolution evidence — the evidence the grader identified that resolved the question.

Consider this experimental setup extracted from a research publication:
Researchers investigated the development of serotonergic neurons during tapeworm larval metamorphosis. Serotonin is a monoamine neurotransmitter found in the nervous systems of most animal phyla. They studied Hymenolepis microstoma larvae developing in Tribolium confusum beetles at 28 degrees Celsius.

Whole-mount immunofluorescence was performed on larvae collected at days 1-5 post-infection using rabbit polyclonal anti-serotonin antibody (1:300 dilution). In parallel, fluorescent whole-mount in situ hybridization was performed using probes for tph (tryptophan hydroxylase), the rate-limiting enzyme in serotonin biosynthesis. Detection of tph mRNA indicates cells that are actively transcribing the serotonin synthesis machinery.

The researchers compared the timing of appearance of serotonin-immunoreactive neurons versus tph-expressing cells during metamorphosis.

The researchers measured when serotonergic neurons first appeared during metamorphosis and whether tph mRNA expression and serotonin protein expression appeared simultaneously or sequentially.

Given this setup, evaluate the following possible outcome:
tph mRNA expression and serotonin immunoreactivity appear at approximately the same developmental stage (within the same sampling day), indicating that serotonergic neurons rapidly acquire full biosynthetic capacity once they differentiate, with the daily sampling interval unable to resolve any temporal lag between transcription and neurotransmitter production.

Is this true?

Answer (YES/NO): NO